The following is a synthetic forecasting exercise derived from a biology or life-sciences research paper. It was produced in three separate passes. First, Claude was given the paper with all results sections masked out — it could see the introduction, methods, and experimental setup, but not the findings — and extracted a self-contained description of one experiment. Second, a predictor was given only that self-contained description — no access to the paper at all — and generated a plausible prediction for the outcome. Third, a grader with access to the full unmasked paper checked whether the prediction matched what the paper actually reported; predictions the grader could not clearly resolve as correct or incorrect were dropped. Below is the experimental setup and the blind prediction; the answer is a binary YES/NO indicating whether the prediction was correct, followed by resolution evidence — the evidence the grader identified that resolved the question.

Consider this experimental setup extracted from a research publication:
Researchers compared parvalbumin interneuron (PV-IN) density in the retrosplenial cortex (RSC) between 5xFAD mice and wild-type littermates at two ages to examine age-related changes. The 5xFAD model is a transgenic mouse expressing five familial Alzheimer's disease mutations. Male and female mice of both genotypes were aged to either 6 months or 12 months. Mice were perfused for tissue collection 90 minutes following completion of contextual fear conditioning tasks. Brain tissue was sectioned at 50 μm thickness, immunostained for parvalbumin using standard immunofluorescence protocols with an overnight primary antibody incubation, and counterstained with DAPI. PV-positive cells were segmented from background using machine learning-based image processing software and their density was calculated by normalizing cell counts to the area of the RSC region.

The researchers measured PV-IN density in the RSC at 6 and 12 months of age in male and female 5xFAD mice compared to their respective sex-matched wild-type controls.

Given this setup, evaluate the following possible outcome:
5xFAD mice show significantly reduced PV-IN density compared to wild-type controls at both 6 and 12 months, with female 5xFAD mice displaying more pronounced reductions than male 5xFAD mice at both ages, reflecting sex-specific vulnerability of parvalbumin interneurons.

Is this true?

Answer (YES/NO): NO